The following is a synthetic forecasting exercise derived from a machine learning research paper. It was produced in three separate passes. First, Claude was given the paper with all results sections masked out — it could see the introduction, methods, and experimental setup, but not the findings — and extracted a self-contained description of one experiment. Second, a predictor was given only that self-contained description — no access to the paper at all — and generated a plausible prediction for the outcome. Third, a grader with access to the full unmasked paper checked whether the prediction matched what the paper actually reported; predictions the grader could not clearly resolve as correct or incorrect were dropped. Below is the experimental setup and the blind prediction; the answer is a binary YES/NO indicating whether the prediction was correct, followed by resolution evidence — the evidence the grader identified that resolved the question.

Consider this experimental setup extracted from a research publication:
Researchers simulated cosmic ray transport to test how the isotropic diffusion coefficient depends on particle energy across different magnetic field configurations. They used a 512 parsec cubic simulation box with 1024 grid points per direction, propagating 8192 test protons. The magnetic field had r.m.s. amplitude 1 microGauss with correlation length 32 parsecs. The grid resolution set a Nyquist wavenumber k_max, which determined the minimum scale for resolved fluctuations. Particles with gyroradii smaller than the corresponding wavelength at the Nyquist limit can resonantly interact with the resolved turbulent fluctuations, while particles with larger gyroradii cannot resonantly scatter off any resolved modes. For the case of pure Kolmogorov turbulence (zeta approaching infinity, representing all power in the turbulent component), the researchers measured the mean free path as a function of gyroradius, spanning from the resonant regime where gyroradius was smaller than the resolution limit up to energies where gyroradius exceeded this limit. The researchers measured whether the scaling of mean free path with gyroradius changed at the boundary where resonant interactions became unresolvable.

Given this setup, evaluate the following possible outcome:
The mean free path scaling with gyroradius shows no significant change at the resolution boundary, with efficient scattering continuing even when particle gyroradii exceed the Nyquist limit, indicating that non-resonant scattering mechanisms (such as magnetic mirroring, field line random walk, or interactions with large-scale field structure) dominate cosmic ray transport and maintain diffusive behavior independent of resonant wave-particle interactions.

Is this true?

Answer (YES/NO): NO